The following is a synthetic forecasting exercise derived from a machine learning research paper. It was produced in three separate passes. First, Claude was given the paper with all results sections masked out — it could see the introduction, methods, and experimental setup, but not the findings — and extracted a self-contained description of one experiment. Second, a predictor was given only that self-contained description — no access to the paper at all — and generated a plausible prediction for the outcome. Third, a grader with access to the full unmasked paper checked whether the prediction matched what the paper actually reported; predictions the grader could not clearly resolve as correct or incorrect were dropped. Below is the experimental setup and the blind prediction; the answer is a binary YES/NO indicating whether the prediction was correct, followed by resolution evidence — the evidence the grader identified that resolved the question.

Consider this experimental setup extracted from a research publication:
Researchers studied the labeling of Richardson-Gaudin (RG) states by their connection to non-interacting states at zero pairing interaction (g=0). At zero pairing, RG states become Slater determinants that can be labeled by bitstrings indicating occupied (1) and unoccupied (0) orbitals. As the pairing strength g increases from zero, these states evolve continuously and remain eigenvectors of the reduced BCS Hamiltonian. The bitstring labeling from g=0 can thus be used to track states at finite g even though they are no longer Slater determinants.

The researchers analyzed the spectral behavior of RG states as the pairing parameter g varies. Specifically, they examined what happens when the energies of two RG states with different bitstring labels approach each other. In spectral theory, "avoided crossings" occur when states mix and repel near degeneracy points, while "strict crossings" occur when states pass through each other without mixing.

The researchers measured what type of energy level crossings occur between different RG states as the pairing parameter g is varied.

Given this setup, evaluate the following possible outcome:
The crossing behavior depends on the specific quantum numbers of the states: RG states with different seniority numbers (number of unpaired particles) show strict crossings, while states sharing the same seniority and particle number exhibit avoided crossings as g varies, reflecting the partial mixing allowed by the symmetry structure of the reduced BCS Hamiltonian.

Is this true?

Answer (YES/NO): NO